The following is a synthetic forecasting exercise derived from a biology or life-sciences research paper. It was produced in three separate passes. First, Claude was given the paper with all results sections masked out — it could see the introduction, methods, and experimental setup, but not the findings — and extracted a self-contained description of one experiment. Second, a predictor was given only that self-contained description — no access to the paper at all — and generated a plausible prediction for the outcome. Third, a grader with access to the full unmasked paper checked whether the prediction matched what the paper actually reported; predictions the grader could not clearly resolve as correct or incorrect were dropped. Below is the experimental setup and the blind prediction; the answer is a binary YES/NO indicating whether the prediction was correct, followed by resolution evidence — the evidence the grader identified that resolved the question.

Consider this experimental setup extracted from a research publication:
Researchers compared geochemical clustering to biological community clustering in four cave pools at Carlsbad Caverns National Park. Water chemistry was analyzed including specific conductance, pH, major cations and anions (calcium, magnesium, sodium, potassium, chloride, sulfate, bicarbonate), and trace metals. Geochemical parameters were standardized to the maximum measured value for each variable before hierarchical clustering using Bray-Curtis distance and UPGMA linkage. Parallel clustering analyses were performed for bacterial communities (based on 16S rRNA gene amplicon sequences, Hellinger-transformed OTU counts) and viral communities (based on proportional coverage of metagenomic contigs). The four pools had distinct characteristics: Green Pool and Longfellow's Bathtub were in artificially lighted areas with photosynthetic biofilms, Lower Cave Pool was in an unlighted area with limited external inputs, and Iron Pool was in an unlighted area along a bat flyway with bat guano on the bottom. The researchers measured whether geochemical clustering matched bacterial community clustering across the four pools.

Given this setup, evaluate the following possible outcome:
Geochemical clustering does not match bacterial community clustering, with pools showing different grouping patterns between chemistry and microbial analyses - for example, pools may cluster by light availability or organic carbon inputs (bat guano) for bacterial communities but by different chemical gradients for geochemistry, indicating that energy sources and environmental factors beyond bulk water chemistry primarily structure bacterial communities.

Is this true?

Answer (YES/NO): NO